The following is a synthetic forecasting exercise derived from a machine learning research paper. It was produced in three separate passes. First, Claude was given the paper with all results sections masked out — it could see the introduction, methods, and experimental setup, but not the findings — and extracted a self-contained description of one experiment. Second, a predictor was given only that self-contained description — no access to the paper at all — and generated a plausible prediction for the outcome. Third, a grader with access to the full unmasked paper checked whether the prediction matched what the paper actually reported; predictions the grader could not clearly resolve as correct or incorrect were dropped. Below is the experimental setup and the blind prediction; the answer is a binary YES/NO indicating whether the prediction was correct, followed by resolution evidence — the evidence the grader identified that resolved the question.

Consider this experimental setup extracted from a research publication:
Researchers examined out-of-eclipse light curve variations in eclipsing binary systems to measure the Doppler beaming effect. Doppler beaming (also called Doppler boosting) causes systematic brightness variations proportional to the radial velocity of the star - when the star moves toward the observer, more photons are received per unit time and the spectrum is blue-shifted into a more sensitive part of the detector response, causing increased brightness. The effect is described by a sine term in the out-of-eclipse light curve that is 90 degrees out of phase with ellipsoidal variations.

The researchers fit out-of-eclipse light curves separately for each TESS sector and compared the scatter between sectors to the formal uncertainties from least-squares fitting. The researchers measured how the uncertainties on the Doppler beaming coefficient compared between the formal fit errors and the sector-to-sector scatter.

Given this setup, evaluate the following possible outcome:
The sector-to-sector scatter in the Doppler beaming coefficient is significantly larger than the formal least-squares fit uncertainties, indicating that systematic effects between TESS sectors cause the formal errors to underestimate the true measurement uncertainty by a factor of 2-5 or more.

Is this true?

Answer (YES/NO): YES